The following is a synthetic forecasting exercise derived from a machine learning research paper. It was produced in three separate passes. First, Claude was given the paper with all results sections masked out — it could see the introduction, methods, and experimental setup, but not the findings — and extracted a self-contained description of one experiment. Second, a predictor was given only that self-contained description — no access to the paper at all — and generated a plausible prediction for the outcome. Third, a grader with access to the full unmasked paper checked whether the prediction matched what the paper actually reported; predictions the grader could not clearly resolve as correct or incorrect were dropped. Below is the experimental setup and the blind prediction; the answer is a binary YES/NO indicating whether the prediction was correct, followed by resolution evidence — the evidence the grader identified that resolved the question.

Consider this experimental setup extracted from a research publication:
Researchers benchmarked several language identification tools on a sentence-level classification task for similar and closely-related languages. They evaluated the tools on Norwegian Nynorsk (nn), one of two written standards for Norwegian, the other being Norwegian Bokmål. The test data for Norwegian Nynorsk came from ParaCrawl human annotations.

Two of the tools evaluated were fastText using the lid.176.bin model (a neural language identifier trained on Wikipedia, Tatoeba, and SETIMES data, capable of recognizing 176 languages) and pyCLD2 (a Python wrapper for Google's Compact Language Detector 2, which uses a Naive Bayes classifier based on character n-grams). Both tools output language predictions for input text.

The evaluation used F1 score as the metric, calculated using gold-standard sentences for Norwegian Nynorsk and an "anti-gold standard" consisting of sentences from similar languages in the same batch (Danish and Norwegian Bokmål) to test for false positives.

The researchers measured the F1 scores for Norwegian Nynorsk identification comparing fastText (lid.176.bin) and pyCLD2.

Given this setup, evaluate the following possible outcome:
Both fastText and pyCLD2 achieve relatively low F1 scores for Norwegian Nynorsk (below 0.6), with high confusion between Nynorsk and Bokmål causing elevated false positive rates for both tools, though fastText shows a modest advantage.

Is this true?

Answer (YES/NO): NO